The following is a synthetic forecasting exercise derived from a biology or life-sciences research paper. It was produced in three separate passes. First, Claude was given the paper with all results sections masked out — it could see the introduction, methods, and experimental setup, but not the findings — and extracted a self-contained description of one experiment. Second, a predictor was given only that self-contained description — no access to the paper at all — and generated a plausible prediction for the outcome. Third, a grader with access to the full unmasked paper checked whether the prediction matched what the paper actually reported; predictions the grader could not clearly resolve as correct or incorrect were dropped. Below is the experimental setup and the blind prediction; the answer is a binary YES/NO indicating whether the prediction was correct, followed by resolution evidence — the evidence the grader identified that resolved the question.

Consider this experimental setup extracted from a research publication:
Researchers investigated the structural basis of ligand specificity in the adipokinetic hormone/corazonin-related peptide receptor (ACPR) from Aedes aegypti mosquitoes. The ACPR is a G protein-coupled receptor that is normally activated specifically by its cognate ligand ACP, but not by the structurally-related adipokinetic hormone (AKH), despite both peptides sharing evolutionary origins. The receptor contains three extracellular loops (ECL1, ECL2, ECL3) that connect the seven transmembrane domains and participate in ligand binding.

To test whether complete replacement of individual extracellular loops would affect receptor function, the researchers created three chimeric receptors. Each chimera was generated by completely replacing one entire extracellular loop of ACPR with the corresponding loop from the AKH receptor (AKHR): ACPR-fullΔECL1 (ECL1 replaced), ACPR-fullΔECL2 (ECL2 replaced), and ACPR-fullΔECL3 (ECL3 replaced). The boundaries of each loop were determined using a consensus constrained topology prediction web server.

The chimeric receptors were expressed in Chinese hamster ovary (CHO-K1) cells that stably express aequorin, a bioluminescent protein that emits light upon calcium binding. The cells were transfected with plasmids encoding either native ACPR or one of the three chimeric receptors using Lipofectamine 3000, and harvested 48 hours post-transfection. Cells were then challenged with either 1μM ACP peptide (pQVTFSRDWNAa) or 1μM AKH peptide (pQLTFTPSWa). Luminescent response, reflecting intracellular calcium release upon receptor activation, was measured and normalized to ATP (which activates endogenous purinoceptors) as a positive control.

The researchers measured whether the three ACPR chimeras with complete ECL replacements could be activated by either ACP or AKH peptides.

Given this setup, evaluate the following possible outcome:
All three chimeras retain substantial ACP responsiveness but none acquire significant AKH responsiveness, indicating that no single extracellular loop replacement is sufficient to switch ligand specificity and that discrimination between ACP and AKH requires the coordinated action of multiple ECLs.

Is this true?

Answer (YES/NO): NO